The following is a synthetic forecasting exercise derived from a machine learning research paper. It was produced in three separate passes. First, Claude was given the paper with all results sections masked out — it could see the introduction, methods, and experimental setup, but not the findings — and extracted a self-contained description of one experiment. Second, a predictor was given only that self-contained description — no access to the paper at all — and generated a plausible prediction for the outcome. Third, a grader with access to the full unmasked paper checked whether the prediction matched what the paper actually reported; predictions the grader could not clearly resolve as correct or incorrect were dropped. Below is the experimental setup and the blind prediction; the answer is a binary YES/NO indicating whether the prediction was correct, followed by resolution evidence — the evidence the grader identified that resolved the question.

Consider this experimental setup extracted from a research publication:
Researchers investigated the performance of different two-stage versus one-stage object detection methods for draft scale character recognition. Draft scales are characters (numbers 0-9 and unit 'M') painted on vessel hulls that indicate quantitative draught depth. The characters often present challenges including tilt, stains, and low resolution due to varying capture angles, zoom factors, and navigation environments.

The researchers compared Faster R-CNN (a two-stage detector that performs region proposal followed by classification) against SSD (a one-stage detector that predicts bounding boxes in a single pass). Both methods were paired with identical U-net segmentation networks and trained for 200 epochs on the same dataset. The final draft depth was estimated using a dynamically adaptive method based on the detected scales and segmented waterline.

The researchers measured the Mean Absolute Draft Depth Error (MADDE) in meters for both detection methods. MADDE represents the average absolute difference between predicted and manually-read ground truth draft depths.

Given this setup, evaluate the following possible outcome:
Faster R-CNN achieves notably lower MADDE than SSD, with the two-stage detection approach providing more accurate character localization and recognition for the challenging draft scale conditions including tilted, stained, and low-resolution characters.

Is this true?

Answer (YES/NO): NO